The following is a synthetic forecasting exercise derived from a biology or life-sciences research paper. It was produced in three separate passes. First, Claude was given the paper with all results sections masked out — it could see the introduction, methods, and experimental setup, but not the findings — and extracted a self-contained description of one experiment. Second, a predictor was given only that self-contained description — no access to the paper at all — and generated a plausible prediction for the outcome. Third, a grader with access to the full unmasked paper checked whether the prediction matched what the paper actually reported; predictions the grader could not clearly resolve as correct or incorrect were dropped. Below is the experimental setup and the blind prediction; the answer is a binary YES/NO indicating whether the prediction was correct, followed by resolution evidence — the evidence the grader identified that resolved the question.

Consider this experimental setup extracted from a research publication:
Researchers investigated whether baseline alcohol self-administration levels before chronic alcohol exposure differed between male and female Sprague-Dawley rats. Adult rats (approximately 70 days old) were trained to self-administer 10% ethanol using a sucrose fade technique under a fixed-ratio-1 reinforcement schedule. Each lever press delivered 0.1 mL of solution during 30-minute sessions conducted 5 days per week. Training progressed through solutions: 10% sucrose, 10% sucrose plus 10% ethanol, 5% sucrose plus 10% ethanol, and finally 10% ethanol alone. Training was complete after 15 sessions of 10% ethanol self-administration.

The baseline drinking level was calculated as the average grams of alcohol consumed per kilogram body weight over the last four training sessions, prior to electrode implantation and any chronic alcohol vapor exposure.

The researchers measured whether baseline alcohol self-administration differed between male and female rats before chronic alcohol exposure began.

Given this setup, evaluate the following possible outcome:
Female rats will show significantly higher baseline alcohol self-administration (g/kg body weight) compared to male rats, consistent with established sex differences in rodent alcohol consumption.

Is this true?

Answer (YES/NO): YES